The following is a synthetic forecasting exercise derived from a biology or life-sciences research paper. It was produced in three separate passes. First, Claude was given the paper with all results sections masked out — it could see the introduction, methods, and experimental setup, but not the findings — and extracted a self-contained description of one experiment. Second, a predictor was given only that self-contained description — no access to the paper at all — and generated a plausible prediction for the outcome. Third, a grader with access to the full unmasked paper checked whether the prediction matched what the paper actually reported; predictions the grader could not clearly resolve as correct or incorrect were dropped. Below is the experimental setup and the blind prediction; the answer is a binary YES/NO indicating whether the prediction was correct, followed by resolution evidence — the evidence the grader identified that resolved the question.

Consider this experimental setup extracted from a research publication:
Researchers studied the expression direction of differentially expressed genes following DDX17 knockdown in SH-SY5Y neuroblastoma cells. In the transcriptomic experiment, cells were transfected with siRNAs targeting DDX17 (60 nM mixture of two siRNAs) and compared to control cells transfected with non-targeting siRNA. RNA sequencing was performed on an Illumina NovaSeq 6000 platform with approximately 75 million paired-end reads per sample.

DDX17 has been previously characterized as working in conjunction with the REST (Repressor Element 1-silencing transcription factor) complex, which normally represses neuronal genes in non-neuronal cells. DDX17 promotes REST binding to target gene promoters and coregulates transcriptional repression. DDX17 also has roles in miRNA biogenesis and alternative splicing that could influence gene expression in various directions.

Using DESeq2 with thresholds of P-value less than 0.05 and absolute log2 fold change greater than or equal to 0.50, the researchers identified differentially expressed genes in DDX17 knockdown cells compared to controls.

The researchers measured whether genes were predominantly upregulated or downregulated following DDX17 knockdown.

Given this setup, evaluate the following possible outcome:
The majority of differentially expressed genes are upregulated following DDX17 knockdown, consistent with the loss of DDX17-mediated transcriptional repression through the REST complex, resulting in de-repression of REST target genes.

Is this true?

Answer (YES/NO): YES